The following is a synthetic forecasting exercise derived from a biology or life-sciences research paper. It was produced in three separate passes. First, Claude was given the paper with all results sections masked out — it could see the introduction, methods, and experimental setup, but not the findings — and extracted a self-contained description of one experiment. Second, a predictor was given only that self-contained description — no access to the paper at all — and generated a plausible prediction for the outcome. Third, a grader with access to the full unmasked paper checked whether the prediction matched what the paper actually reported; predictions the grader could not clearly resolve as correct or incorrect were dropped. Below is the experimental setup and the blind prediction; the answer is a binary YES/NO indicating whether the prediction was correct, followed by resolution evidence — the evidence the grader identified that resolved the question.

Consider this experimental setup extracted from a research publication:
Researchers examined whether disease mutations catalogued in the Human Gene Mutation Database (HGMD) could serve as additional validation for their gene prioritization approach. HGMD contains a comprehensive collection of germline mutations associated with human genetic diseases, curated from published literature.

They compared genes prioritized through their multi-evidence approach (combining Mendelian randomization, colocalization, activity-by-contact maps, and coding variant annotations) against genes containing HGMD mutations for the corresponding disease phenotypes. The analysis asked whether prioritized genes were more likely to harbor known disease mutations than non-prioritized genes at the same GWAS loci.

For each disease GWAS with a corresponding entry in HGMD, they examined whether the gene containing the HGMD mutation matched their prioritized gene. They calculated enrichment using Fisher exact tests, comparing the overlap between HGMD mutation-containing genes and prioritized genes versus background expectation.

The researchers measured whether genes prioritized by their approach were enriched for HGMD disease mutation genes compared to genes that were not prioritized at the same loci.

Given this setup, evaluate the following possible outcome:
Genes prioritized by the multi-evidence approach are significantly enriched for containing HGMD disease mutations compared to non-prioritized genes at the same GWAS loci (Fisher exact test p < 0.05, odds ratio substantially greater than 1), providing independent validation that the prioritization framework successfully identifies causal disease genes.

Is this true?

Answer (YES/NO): YES